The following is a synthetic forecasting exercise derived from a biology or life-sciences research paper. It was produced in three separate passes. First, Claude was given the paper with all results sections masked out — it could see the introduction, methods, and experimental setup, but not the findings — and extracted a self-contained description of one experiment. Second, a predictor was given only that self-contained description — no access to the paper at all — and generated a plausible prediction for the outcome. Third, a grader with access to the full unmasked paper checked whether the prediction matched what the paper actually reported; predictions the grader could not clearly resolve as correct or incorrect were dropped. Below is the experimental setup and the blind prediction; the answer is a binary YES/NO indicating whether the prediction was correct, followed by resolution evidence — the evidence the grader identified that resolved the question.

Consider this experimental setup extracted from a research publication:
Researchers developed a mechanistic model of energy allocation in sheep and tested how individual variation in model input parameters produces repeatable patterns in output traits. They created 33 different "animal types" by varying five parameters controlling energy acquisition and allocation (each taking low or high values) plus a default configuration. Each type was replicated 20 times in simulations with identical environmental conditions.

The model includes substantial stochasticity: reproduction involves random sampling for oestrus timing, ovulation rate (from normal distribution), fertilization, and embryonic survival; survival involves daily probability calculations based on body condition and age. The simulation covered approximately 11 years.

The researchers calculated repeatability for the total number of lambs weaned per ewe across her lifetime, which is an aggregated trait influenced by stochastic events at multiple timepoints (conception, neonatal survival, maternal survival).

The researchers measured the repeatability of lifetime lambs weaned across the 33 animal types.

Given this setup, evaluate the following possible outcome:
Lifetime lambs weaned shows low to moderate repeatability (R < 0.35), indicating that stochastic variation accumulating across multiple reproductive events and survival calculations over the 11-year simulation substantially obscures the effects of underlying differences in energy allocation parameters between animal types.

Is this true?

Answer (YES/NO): YES